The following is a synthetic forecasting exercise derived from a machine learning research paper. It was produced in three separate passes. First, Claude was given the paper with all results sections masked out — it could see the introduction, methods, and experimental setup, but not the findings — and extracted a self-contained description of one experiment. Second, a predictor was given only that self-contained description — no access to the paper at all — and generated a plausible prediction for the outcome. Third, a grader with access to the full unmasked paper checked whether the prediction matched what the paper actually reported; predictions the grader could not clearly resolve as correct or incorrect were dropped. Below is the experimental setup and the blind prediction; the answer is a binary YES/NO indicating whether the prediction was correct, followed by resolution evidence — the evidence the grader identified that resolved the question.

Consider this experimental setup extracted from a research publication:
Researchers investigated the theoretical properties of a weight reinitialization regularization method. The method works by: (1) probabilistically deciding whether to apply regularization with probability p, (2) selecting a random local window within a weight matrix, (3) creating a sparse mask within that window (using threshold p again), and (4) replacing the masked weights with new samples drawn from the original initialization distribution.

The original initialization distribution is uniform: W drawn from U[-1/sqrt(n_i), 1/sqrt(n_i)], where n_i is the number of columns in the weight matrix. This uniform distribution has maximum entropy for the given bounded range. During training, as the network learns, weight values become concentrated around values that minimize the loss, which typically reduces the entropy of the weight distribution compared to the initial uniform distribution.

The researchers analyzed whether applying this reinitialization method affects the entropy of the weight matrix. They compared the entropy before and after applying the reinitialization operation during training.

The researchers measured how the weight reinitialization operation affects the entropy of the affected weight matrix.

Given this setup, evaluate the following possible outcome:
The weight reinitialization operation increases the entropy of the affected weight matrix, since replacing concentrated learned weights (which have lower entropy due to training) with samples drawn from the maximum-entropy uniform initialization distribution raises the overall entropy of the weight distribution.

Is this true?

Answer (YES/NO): YES